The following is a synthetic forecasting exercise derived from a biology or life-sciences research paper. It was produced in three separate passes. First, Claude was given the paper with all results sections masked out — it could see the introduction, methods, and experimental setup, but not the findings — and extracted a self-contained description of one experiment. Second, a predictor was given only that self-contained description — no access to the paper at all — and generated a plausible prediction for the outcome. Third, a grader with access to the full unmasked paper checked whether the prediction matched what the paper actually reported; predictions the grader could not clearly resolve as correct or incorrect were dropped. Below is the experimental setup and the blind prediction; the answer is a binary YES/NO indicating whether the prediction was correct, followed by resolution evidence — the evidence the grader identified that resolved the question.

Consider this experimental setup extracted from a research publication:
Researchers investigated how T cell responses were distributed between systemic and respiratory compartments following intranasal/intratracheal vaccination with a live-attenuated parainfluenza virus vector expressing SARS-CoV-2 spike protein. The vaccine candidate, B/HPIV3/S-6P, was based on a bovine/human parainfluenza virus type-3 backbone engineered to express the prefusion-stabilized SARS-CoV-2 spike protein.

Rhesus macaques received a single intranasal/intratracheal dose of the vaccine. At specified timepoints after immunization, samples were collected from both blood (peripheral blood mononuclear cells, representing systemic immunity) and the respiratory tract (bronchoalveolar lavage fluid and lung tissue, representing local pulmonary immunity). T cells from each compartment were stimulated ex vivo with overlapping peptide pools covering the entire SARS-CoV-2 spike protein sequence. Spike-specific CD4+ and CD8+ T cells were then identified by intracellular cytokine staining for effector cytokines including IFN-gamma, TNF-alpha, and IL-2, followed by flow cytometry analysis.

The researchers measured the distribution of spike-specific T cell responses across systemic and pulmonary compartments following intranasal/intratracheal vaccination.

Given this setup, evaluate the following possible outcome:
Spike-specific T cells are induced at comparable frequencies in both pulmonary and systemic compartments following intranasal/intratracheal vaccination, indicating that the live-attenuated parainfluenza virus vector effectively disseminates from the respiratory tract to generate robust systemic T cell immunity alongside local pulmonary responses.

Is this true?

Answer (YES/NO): NO